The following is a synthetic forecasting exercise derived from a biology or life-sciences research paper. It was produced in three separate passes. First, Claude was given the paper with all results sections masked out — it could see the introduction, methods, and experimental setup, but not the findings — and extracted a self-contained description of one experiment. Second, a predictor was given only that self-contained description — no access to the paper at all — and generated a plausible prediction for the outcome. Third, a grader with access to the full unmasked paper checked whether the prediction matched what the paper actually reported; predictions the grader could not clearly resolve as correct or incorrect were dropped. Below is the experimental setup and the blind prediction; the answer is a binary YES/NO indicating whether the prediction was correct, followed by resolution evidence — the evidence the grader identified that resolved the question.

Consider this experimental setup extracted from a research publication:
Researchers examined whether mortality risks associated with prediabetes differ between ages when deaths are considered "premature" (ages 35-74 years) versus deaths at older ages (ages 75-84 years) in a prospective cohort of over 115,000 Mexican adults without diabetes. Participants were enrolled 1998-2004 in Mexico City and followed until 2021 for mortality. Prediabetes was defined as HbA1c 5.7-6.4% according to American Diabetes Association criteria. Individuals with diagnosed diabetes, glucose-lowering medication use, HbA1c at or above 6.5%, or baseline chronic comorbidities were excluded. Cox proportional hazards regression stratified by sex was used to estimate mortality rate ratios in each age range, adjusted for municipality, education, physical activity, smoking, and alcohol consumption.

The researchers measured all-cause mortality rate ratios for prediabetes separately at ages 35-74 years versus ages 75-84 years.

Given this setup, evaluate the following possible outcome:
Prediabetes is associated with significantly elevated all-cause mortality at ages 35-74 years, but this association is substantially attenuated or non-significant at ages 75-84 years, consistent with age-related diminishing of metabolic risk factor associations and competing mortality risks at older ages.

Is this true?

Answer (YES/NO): NO